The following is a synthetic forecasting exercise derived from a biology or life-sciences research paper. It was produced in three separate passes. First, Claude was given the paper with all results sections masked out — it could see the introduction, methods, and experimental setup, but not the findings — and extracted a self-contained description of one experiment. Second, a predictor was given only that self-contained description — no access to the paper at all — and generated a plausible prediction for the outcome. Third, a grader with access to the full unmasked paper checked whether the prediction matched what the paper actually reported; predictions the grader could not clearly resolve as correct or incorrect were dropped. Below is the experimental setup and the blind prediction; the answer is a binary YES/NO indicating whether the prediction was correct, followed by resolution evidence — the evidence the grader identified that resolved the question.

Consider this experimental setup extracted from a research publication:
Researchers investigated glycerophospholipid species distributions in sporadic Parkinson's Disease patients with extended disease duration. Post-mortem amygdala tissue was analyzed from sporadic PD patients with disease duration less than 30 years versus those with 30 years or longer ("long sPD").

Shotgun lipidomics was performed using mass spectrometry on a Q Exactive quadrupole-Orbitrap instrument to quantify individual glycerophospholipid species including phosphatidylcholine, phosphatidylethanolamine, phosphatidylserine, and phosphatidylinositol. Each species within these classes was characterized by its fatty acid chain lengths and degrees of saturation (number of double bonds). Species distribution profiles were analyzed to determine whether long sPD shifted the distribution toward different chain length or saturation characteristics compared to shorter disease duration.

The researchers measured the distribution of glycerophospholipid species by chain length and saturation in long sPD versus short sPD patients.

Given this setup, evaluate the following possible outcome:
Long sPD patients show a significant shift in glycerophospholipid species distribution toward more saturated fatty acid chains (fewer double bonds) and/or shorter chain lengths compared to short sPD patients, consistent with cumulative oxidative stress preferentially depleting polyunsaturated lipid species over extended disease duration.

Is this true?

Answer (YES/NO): YES